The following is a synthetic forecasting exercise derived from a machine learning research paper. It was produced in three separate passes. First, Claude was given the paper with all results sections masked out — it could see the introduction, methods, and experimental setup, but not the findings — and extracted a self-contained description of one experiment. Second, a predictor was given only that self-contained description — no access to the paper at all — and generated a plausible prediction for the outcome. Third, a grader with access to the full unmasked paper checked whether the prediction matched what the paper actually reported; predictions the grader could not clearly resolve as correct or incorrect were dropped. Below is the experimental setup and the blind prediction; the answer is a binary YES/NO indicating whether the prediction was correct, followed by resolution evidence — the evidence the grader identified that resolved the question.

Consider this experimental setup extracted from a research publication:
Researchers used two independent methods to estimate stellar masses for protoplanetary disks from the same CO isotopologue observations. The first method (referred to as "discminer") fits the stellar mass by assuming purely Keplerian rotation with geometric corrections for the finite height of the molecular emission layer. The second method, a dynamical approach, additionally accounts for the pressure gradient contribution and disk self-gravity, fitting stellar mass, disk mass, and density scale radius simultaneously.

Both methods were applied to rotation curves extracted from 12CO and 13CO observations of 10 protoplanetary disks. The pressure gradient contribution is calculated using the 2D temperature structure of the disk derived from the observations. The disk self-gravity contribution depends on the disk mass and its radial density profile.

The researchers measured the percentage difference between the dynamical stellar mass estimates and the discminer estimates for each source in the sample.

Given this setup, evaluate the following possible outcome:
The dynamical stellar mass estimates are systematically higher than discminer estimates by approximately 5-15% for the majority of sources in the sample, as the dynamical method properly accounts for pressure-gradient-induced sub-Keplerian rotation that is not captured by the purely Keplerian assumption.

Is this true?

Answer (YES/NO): NO